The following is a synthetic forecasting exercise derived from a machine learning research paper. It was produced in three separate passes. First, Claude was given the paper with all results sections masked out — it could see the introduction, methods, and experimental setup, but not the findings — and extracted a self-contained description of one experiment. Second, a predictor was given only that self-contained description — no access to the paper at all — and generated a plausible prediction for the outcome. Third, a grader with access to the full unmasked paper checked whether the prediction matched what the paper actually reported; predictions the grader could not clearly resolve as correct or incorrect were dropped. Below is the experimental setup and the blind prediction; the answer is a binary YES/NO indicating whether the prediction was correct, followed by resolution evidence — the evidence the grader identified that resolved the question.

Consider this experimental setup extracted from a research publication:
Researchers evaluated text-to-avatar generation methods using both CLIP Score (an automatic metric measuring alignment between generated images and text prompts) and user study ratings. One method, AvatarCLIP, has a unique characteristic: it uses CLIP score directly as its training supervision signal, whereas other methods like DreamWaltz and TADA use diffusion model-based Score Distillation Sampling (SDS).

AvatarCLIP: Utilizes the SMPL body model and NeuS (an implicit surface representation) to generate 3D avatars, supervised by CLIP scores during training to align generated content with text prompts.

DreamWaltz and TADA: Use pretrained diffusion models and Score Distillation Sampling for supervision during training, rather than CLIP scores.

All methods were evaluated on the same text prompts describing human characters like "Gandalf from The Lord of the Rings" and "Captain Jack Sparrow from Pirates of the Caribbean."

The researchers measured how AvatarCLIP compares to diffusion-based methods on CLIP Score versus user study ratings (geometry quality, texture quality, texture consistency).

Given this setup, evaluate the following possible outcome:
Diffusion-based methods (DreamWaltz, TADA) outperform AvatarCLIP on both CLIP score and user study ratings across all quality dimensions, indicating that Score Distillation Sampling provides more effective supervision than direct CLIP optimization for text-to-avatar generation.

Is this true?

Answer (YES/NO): NO